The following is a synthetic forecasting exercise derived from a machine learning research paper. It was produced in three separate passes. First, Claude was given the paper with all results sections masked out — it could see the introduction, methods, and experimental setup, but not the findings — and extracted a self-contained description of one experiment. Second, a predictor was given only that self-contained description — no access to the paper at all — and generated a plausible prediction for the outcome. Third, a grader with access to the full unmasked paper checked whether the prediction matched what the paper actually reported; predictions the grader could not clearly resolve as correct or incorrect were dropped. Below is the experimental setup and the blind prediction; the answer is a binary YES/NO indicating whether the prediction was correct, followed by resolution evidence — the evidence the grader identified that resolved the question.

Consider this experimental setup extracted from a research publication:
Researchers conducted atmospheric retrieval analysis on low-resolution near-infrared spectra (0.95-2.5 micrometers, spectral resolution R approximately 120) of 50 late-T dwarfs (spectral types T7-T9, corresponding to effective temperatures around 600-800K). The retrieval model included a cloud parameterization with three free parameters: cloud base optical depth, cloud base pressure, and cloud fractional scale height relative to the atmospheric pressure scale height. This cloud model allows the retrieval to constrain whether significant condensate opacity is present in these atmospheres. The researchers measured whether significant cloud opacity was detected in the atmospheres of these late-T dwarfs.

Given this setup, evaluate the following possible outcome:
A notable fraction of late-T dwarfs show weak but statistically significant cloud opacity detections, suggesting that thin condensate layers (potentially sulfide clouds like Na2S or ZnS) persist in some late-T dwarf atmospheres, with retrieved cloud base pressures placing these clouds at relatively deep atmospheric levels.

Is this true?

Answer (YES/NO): NO